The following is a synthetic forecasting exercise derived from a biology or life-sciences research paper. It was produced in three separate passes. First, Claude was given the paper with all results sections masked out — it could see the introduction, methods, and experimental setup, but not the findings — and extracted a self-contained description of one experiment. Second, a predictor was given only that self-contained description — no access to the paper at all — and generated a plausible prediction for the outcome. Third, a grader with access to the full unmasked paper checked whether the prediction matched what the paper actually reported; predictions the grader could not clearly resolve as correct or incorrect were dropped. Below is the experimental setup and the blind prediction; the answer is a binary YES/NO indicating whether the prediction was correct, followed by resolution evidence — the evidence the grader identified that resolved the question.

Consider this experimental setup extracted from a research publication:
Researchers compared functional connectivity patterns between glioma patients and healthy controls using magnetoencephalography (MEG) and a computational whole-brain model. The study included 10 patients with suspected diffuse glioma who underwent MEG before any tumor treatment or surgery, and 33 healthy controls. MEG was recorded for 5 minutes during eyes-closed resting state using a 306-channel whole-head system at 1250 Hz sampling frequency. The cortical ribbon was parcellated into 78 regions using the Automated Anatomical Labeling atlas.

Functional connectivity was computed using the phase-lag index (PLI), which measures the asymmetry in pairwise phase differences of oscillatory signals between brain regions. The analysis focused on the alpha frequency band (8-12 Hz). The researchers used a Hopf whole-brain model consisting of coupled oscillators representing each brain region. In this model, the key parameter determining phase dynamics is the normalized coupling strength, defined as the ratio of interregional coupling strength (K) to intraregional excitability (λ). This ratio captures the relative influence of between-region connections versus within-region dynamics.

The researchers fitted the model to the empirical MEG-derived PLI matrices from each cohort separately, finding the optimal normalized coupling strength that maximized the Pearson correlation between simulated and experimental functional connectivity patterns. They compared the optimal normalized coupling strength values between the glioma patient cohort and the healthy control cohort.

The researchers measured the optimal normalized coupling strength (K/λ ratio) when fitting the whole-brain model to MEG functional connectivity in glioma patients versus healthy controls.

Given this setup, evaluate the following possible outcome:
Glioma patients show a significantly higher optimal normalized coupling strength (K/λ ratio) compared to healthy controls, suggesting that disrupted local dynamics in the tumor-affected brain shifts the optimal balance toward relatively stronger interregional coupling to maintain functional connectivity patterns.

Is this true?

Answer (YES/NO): YES